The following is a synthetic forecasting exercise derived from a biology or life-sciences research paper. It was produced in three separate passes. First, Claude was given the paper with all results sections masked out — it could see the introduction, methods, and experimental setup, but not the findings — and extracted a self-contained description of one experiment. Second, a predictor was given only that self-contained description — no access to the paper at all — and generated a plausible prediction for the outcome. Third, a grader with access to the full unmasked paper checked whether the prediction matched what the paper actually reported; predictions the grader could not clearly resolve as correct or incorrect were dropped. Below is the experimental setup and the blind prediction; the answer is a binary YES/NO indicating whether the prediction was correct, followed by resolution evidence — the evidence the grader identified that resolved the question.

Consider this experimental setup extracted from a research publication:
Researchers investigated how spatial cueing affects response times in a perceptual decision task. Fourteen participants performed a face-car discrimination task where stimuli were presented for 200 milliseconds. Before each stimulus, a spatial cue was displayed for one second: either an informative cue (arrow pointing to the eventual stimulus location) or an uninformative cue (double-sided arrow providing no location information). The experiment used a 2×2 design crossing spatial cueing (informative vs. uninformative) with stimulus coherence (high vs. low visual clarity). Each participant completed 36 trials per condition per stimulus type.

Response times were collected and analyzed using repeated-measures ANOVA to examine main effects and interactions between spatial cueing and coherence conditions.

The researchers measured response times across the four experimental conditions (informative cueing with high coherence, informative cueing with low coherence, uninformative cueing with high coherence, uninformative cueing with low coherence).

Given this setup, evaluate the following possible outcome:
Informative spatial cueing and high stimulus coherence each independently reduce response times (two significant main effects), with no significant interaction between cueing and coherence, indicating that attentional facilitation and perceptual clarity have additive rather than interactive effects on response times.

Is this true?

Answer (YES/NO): YES